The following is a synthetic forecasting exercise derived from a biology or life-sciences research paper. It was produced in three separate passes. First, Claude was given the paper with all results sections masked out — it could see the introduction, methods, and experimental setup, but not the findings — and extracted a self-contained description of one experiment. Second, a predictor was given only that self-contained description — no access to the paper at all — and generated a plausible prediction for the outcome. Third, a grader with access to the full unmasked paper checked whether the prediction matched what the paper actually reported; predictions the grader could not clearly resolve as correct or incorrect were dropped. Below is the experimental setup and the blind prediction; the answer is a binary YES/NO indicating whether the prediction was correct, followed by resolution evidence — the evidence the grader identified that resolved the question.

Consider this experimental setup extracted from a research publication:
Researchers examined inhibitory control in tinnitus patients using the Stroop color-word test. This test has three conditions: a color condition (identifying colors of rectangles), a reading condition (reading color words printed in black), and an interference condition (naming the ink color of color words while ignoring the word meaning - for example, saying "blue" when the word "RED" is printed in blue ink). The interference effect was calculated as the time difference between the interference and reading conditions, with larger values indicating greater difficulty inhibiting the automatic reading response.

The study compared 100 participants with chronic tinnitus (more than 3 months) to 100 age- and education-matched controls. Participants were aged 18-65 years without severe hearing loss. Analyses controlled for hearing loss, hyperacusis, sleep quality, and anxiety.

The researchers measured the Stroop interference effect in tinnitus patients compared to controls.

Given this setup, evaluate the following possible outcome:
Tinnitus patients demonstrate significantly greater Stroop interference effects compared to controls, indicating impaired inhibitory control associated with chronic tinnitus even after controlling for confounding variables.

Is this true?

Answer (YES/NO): NO